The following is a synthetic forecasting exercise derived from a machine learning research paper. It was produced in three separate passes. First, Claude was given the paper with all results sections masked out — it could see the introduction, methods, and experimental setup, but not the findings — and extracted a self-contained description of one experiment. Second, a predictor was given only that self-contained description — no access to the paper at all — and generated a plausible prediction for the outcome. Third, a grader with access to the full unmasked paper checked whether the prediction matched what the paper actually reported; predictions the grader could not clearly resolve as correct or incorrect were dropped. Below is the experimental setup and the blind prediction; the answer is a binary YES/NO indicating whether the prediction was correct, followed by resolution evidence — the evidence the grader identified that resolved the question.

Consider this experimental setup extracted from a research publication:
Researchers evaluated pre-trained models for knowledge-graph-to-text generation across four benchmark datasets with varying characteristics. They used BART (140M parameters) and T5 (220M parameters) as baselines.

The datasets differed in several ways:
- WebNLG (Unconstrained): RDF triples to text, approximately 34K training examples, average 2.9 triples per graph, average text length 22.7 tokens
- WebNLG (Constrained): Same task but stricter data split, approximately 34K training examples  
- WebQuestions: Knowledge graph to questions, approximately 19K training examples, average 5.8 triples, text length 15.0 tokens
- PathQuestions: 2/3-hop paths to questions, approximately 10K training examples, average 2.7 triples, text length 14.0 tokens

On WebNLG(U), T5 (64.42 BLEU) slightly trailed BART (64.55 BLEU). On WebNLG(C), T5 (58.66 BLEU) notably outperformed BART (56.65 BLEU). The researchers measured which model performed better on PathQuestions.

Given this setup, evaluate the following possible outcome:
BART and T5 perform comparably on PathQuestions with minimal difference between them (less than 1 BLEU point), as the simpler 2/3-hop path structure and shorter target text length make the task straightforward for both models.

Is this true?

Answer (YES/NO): NO